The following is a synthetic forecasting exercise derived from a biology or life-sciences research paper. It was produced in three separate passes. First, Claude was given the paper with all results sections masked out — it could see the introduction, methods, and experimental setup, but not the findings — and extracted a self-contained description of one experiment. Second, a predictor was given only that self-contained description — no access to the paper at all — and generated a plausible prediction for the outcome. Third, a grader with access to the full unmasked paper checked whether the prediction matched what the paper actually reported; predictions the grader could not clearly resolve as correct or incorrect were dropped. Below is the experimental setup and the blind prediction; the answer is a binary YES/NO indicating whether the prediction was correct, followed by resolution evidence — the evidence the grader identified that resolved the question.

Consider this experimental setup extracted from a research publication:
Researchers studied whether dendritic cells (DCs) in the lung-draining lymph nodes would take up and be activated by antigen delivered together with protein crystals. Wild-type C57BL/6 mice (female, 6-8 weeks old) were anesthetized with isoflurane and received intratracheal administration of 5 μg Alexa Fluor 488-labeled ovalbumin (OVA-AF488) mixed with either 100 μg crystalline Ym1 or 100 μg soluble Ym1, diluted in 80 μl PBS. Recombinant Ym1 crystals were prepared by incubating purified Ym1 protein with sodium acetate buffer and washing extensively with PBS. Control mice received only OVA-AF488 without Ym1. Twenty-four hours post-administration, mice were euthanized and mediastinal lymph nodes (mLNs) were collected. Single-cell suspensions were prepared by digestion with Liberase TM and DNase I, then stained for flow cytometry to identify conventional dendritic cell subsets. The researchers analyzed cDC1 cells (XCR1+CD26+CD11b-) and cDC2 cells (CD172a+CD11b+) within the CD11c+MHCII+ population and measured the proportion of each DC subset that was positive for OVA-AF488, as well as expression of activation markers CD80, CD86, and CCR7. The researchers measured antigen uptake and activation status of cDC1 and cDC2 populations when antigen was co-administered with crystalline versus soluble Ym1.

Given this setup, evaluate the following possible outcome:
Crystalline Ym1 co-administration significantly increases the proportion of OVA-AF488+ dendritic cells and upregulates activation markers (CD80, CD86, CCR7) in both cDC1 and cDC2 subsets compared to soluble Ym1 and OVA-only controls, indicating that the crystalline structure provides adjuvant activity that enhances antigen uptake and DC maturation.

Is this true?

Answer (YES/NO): YES